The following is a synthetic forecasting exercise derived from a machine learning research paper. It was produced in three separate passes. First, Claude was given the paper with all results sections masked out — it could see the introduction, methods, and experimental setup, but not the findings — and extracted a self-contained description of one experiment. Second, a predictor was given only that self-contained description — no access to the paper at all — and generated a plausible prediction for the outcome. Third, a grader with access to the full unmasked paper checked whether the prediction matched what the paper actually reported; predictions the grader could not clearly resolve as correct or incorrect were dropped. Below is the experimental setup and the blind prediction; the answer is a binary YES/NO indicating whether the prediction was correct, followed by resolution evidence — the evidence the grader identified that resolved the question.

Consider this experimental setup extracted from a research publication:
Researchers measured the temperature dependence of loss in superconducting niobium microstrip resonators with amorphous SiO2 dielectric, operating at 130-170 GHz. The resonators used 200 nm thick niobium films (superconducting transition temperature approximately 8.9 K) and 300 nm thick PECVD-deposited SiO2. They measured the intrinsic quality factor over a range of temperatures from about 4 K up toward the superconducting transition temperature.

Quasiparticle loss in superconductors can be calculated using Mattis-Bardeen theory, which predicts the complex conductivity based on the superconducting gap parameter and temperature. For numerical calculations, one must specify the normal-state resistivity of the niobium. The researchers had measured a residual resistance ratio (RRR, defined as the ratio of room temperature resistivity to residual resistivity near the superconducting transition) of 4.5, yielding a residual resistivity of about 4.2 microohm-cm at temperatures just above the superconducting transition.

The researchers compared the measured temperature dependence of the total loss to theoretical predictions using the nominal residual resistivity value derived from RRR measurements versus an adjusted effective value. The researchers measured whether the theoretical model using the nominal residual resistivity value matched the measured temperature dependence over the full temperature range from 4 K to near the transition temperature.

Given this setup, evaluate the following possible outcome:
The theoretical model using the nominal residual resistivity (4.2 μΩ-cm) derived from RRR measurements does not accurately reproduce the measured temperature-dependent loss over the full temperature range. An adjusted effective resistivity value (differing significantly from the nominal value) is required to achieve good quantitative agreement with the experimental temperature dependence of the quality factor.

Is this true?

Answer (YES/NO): YES